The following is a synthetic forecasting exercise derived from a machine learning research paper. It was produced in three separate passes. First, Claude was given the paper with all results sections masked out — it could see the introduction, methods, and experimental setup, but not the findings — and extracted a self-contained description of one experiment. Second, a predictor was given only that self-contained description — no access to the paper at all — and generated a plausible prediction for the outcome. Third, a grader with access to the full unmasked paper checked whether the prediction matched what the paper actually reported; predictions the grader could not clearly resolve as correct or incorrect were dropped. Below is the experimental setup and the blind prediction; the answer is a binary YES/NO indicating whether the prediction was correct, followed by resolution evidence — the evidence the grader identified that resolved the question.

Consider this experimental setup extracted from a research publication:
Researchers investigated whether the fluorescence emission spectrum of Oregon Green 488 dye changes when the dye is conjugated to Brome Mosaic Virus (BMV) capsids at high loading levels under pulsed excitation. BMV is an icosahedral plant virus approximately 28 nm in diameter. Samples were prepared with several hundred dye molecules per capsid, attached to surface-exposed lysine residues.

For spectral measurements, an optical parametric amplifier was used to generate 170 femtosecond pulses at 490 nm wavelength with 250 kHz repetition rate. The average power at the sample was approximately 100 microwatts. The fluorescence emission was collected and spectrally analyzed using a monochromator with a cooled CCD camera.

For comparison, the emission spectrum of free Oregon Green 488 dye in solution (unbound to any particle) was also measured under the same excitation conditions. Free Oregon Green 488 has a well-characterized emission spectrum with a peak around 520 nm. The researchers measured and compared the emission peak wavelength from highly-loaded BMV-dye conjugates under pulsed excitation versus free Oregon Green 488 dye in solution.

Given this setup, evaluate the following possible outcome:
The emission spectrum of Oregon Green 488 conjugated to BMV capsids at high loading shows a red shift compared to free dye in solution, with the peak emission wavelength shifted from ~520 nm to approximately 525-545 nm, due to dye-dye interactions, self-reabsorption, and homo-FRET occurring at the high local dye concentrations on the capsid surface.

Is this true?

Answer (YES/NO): NO